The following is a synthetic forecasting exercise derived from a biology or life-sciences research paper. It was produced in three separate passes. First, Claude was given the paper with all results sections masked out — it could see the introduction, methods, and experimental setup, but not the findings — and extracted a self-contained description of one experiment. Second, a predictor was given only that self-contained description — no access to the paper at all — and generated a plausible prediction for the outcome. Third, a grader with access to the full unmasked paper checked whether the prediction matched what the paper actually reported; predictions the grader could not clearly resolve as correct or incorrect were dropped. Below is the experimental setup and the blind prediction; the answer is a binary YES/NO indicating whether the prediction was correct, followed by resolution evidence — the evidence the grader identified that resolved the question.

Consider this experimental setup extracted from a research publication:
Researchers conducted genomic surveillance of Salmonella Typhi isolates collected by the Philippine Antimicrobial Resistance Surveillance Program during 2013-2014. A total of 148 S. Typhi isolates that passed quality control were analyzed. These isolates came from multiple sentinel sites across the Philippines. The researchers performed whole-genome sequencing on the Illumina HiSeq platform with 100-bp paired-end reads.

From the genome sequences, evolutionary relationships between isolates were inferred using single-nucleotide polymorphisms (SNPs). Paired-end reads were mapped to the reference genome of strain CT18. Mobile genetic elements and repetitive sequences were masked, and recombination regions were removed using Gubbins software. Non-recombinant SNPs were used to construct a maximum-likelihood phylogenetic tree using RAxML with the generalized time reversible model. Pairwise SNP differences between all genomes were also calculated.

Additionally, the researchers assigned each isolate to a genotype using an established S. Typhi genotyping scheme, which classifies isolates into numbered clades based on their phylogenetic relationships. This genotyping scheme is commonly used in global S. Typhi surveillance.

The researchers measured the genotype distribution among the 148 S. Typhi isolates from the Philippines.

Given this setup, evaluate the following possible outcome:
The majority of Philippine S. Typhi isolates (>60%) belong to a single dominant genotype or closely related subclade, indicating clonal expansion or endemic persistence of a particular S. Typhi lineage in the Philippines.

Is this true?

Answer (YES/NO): YES